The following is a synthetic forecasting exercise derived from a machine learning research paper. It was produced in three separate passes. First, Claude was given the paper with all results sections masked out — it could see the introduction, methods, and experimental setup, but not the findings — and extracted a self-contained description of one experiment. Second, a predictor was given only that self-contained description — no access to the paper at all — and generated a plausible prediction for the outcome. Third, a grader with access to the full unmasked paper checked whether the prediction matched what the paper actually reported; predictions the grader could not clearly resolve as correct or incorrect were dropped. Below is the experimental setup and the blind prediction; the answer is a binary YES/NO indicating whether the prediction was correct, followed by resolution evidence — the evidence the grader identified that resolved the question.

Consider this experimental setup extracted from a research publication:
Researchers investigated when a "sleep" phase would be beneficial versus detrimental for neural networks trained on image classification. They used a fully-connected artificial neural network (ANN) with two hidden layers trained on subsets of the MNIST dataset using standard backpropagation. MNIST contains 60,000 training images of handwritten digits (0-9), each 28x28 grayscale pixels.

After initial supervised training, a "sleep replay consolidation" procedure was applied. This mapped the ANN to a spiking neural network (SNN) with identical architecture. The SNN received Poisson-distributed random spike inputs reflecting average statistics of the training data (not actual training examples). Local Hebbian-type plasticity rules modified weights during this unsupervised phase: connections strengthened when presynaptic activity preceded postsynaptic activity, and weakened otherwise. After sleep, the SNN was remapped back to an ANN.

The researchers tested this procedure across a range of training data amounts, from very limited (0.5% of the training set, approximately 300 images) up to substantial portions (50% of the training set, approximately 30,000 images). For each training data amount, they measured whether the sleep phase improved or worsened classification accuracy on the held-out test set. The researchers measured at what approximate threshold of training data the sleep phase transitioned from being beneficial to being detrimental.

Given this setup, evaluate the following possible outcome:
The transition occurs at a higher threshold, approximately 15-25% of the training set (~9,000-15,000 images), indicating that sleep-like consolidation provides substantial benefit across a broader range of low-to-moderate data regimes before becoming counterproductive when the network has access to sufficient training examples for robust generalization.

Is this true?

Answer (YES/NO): NO